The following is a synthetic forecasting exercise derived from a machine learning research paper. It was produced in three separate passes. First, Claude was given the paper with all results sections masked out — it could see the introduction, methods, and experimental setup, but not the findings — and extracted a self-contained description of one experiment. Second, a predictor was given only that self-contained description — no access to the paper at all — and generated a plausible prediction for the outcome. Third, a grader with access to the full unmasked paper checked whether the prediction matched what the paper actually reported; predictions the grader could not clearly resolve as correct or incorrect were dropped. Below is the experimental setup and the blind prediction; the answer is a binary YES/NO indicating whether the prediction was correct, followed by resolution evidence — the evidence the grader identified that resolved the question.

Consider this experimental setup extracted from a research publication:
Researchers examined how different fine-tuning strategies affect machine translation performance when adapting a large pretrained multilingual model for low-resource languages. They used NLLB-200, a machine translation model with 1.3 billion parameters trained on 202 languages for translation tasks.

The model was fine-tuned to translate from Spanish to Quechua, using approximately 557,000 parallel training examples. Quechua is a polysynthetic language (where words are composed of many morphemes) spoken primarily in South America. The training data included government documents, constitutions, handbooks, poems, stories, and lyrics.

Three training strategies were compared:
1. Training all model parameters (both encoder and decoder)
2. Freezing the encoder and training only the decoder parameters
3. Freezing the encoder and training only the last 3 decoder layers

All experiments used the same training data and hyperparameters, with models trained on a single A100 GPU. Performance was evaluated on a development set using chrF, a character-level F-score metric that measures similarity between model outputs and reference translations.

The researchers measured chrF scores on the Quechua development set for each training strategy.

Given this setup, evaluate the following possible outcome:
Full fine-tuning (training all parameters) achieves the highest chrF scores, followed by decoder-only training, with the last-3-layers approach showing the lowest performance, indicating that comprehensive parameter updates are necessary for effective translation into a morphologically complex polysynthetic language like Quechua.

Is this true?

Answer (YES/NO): YES